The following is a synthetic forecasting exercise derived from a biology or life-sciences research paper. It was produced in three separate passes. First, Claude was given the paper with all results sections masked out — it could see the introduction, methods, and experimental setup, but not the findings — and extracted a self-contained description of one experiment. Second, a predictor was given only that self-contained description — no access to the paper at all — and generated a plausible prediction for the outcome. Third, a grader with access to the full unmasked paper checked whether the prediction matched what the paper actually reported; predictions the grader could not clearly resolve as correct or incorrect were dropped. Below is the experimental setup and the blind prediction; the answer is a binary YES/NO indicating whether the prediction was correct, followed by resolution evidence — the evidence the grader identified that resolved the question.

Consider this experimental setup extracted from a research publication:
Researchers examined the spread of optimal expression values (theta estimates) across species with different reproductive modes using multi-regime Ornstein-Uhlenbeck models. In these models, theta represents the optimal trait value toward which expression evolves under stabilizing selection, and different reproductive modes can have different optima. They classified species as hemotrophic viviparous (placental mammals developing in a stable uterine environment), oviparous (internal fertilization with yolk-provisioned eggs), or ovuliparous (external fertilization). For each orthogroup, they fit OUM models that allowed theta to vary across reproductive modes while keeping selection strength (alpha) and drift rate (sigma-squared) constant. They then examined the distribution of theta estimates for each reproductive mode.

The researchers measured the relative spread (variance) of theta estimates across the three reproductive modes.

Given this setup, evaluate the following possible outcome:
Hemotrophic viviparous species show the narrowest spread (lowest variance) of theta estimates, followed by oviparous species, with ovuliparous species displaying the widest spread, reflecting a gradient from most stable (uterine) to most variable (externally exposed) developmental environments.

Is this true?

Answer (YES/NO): NO